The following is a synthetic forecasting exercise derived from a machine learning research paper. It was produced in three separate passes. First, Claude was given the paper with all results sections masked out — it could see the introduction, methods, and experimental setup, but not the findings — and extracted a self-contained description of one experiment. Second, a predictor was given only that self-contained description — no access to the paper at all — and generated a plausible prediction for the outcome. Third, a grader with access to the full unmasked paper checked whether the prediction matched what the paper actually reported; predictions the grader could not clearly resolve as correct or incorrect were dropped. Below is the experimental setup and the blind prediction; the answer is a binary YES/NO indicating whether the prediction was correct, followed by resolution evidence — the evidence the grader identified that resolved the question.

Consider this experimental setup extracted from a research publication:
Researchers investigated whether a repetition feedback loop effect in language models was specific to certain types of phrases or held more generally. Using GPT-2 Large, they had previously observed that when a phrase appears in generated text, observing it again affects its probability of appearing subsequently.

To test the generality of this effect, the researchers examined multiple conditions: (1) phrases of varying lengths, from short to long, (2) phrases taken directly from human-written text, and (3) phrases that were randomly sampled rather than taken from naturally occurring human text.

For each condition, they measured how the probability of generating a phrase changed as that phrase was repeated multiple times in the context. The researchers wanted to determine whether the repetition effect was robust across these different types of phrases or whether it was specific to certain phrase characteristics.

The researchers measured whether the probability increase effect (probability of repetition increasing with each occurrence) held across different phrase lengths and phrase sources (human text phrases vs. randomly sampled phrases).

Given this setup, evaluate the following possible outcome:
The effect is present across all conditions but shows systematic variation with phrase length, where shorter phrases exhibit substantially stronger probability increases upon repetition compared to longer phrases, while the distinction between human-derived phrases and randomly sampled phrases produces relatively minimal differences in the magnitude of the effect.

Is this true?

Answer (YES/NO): NO